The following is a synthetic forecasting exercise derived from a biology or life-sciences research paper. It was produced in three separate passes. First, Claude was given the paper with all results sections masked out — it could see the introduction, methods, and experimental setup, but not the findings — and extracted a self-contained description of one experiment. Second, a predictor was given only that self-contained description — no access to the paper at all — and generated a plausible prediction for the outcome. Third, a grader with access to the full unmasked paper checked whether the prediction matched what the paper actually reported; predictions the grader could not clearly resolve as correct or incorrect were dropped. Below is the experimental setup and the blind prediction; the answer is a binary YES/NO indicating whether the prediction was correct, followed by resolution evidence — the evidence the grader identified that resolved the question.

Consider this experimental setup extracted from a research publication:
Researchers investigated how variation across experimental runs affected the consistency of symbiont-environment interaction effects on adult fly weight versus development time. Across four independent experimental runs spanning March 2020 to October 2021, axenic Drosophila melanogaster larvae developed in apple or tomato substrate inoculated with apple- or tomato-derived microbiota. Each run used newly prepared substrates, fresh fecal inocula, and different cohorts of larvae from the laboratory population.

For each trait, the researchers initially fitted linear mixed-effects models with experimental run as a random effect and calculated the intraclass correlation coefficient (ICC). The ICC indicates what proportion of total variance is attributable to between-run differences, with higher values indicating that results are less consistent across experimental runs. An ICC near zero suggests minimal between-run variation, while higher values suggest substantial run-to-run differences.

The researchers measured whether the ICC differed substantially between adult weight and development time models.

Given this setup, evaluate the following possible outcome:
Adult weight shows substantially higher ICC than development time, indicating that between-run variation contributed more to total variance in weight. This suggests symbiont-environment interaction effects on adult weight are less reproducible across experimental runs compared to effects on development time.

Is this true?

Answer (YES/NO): NO